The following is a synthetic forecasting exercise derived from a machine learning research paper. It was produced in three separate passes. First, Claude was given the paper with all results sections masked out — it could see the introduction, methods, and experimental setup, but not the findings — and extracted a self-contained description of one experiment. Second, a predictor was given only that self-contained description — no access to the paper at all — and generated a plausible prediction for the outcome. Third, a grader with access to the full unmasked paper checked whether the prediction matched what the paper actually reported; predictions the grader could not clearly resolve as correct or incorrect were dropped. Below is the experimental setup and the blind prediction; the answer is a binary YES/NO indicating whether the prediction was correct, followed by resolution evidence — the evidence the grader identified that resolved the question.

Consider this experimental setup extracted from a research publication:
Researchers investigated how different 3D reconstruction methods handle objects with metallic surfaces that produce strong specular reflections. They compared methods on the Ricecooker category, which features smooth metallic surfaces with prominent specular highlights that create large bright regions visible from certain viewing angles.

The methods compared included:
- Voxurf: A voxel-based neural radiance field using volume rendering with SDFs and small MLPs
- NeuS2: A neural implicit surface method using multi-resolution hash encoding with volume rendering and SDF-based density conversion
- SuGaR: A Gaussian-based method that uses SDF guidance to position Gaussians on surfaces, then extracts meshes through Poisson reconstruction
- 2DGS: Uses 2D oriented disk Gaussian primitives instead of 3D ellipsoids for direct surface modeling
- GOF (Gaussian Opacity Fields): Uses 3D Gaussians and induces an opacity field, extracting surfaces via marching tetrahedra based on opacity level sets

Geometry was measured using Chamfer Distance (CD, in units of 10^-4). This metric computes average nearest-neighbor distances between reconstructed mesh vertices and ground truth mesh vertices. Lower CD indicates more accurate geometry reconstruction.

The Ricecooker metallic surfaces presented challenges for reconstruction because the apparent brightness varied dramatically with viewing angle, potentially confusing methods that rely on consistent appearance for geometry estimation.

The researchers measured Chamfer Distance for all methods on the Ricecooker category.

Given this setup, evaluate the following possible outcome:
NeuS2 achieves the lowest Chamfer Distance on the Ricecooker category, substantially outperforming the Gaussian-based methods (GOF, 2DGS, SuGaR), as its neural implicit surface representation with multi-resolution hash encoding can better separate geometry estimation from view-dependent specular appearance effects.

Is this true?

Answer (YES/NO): NO